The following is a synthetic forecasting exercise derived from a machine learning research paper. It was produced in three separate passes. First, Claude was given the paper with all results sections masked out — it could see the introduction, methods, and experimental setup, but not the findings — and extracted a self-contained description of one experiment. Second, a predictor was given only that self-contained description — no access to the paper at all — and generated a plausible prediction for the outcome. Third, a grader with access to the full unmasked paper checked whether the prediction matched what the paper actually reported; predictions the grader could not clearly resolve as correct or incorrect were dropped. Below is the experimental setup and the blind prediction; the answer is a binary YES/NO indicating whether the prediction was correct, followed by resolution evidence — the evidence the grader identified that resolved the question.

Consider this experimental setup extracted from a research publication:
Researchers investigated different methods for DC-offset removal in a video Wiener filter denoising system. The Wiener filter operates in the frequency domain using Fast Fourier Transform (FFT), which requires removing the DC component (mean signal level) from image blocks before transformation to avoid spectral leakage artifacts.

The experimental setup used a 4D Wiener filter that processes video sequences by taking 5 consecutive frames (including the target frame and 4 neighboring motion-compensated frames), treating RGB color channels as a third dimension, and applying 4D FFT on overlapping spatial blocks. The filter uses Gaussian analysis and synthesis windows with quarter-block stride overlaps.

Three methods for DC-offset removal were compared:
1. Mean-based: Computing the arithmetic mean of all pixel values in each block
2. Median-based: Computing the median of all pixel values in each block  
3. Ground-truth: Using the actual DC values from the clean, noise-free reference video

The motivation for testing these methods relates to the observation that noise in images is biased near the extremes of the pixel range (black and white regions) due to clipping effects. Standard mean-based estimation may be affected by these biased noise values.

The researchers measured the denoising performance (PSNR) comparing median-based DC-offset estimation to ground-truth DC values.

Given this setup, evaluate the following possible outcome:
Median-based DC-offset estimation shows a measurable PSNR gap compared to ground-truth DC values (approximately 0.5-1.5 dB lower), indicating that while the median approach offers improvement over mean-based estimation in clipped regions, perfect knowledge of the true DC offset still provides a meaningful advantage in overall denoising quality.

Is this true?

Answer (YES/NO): NO